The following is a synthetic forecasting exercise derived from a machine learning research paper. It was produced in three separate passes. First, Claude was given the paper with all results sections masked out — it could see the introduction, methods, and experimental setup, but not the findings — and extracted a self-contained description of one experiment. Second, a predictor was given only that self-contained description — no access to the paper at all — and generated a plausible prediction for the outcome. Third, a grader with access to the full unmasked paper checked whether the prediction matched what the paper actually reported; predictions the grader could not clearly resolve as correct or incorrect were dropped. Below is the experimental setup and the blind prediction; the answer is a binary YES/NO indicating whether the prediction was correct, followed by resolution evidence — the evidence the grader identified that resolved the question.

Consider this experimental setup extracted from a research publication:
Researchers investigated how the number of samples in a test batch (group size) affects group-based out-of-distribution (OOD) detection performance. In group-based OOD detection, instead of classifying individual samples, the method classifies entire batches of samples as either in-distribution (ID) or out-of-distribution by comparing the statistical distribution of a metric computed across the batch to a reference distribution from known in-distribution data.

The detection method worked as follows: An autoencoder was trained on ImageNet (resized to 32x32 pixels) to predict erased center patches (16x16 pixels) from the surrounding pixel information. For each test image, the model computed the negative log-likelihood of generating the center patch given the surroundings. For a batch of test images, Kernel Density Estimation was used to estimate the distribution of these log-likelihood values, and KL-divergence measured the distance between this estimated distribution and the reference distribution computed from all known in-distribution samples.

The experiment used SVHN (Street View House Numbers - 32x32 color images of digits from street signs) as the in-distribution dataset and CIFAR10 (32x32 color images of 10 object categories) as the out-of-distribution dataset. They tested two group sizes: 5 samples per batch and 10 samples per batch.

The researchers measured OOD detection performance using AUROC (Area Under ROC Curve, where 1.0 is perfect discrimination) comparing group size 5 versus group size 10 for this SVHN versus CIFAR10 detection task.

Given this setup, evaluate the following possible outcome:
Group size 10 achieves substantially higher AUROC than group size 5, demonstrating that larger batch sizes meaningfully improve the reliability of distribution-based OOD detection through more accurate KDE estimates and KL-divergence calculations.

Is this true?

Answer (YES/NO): NO